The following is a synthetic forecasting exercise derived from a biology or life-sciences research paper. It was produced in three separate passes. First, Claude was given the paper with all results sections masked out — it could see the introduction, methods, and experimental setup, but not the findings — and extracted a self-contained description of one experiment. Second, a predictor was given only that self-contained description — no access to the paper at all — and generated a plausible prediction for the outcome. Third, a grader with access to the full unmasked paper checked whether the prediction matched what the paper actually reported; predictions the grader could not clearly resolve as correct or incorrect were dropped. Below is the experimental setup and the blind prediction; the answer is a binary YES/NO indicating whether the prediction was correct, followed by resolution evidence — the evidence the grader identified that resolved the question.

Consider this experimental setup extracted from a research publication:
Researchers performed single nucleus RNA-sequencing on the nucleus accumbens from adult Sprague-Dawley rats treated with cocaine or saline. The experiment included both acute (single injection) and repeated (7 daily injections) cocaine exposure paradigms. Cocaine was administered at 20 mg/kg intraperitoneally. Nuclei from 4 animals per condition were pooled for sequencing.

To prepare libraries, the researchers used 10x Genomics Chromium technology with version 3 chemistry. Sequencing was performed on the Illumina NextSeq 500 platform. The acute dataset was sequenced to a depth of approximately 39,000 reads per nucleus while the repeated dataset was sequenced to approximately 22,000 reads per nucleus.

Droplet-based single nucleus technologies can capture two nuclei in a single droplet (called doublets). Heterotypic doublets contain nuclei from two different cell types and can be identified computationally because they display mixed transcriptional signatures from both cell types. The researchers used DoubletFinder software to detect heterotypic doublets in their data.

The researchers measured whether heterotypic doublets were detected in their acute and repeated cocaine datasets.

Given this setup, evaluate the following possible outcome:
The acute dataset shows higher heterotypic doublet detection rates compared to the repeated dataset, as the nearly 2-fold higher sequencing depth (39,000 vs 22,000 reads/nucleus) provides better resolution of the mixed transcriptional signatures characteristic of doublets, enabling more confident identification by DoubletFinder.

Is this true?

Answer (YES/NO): NO